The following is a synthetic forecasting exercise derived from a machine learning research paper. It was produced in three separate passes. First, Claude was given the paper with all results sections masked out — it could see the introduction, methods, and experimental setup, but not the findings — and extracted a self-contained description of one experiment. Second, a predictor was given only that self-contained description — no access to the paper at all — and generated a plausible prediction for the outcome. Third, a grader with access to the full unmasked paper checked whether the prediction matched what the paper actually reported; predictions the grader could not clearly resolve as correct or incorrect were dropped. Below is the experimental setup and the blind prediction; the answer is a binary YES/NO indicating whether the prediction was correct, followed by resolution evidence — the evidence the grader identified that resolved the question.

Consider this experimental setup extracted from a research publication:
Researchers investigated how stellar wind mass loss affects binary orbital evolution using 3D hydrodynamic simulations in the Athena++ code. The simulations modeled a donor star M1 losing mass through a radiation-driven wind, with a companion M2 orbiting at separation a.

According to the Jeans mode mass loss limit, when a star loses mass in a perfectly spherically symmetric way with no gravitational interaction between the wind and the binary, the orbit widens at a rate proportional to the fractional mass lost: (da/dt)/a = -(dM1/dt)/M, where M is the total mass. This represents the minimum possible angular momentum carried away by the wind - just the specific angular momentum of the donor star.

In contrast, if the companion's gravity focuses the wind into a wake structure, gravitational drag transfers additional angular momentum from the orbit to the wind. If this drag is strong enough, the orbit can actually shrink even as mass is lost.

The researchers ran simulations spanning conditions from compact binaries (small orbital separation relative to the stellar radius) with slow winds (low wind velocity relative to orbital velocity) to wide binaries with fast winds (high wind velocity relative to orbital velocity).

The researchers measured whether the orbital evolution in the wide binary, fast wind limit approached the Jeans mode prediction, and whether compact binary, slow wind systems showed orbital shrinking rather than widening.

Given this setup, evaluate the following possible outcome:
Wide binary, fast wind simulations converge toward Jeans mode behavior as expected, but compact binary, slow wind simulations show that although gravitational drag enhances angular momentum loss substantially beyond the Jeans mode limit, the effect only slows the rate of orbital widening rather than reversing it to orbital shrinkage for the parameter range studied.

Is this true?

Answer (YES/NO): NO